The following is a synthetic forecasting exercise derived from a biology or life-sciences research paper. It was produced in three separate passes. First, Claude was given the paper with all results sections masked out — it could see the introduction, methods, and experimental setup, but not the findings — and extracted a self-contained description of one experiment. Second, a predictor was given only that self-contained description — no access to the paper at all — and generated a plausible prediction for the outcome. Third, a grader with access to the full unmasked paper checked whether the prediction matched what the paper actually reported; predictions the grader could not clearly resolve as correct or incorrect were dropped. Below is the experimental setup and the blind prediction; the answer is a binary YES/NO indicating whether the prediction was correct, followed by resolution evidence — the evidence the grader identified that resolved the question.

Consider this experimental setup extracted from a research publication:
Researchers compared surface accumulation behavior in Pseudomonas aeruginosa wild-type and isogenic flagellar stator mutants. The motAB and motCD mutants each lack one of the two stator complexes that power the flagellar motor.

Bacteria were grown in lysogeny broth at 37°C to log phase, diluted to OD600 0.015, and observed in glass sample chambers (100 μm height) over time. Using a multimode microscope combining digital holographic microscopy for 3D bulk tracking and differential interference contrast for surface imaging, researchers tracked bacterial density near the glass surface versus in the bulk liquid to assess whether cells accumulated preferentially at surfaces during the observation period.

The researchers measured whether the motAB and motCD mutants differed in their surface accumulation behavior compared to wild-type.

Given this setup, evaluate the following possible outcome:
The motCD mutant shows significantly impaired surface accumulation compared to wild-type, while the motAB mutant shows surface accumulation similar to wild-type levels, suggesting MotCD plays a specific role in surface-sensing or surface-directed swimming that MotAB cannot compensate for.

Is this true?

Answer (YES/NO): NO